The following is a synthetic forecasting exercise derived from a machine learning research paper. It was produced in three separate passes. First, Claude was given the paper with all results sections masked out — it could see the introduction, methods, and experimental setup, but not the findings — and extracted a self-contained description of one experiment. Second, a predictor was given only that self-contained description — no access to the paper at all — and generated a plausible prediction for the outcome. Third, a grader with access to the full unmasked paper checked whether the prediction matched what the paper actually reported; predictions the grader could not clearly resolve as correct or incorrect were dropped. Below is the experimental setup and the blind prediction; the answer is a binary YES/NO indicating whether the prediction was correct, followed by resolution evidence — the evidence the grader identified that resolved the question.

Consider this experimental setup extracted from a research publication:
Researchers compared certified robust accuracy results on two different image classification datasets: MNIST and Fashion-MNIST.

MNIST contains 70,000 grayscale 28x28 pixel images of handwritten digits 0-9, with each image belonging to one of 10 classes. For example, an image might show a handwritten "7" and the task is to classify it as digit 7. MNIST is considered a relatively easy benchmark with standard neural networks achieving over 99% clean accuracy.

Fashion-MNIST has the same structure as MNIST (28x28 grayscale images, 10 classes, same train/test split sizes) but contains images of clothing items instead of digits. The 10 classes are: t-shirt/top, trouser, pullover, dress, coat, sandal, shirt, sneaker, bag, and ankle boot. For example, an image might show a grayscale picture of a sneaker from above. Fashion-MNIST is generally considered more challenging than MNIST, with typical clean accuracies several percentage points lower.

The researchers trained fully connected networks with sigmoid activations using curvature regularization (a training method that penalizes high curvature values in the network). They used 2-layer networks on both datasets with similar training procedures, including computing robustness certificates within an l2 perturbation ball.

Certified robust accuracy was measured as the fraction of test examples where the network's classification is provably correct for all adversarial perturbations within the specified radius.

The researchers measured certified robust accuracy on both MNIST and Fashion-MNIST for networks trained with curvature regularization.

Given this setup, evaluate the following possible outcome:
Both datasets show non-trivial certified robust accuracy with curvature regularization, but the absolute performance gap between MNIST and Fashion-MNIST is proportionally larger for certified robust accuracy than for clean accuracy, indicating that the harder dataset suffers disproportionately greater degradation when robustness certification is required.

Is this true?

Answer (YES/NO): NO